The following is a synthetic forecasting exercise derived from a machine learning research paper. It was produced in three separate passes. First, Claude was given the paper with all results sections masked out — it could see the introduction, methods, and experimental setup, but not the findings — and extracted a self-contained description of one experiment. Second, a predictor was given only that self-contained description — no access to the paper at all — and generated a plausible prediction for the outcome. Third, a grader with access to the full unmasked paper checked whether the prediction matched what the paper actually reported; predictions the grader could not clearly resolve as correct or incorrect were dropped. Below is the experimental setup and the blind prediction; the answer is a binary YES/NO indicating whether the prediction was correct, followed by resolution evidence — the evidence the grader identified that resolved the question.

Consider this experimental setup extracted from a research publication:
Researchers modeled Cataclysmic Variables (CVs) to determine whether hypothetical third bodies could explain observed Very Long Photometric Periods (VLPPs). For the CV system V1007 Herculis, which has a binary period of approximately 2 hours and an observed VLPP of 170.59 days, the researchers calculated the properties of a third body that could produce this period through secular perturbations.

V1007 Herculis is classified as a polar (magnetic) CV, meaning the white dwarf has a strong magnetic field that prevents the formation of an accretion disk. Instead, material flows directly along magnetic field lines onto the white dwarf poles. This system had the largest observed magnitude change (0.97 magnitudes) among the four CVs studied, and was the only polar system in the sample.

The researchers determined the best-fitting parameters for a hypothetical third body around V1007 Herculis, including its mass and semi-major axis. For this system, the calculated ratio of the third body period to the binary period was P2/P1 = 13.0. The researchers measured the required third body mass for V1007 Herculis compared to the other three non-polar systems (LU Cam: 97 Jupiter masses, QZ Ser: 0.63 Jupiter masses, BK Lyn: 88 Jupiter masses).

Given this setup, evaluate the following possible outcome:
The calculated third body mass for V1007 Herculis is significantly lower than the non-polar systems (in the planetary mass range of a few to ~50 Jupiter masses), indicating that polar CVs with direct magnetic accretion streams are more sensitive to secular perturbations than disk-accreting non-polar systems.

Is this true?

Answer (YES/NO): NO